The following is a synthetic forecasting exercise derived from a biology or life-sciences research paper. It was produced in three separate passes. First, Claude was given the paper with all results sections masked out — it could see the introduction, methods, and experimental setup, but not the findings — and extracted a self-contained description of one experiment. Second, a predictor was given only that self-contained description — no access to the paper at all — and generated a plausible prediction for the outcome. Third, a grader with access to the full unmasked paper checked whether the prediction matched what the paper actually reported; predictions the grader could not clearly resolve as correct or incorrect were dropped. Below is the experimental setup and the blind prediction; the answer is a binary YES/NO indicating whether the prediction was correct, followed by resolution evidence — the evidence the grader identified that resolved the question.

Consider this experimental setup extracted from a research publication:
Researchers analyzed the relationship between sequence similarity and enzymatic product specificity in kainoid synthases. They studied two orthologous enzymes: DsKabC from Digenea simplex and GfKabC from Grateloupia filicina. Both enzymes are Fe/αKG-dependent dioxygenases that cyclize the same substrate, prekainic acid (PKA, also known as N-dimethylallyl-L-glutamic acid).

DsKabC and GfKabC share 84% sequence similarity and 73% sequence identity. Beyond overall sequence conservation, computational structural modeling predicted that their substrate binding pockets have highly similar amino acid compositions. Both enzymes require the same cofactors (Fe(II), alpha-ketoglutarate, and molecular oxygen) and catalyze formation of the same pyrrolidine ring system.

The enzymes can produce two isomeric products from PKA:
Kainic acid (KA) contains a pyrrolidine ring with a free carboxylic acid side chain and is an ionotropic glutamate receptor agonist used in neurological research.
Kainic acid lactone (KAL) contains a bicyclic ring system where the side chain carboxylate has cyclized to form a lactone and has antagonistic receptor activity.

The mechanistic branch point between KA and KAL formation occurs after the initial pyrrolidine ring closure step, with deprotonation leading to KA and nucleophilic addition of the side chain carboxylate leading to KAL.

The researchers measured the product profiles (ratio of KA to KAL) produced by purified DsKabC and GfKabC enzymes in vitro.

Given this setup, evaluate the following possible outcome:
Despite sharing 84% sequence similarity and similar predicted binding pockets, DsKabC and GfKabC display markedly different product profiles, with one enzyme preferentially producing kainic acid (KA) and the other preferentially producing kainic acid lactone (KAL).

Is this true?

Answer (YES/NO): YES